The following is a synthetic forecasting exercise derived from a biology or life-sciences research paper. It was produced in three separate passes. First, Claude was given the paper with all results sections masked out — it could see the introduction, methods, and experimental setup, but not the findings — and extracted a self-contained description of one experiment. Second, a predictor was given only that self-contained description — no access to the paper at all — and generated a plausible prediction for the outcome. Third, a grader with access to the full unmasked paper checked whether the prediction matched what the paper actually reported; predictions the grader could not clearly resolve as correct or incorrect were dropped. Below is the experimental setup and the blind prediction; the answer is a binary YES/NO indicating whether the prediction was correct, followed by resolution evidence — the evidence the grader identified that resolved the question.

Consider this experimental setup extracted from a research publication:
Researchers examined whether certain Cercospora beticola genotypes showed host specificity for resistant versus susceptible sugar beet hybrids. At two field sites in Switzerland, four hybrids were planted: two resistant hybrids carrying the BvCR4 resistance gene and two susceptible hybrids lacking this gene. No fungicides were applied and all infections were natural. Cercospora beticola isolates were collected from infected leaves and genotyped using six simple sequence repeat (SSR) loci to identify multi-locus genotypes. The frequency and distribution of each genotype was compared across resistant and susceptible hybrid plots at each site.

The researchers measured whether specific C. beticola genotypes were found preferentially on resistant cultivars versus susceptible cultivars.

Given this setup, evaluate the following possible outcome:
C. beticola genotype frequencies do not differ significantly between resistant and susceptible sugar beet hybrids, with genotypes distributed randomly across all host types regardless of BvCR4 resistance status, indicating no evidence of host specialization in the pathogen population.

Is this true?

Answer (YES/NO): NO